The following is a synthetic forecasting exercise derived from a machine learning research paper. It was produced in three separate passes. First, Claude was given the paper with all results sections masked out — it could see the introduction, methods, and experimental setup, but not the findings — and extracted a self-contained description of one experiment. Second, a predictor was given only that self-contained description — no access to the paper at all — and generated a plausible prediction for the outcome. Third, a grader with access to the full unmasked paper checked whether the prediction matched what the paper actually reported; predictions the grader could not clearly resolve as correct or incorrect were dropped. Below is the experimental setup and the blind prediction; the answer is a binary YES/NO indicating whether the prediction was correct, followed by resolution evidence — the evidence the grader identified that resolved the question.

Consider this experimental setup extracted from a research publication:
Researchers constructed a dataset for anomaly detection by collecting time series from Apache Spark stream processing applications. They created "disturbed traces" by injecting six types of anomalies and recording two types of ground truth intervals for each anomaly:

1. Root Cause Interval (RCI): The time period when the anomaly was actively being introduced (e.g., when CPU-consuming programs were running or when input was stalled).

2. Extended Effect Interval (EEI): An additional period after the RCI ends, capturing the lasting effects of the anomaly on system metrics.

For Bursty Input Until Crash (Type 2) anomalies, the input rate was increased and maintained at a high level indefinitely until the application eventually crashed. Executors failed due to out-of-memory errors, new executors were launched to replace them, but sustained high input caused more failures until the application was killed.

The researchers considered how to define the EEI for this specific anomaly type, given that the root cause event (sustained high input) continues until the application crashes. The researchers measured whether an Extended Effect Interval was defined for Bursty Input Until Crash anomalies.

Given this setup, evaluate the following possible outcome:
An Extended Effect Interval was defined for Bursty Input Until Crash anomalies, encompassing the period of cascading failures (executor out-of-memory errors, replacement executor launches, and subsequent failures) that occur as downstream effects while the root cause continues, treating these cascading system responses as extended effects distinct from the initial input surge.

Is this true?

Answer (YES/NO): NO